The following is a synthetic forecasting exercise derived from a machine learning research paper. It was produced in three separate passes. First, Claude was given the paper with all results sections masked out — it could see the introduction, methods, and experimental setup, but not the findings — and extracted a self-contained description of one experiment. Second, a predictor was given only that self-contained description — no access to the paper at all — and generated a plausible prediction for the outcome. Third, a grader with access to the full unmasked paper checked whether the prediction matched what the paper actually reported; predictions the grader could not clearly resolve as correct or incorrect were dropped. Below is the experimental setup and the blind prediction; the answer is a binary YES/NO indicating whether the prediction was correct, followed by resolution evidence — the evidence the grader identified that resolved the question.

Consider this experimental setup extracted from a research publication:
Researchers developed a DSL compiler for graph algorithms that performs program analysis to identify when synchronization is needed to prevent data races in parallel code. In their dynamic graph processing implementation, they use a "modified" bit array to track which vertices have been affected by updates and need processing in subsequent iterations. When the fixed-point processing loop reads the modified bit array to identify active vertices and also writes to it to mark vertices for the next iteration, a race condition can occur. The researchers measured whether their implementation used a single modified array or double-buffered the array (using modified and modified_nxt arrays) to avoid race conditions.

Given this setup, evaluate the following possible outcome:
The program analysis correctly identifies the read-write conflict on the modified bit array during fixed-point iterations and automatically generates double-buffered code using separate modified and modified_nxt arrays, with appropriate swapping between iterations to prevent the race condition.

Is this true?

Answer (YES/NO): NO